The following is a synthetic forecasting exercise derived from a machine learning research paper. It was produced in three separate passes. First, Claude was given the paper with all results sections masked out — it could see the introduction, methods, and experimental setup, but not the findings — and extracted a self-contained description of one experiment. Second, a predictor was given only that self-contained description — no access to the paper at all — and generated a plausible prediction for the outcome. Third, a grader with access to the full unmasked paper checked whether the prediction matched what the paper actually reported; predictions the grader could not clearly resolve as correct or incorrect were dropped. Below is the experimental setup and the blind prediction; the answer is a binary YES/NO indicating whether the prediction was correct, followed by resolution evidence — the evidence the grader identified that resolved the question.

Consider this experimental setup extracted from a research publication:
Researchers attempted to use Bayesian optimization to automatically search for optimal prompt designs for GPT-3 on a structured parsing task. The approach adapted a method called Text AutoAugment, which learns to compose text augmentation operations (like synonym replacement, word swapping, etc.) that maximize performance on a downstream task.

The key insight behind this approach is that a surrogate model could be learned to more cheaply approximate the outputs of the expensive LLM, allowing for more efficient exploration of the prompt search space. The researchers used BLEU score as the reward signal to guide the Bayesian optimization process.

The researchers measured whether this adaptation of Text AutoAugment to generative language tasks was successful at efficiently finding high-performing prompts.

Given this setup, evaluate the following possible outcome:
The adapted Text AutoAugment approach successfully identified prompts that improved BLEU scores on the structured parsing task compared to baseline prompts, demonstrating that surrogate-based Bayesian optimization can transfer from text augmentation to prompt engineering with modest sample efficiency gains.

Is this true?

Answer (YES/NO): NO